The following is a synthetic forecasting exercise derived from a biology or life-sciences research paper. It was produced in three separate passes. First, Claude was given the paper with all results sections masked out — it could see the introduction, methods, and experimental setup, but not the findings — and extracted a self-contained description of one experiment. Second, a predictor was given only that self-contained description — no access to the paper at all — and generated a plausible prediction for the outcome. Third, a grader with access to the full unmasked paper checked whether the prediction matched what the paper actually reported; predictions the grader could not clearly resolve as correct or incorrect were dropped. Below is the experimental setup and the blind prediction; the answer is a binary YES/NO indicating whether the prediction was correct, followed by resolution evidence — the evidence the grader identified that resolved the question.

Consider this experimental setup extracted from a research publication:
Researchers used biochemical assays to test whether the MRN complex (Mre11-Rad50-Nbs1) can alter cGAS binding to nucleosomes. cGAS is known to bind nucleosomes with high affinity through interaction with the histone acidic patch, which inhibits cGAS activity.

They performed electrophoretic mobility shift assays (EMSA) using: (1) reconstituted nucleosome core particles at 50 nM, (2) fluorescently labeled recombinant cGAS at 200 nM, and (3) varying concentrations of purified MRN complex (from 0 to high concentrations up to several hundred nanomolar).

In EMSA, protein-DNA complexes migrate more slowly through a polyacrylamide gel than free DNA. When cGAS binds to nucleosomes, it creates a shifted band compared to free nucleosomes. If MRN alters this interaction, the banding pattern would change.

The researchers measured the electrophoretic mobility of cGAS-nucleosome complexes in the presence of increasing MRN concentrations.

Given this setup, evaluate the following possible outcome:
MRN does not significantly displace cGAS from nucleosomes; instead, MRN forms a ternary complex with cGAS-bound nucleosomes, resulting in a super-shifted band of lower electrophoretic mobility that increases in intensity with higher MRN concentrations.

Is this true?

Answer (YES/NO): NO